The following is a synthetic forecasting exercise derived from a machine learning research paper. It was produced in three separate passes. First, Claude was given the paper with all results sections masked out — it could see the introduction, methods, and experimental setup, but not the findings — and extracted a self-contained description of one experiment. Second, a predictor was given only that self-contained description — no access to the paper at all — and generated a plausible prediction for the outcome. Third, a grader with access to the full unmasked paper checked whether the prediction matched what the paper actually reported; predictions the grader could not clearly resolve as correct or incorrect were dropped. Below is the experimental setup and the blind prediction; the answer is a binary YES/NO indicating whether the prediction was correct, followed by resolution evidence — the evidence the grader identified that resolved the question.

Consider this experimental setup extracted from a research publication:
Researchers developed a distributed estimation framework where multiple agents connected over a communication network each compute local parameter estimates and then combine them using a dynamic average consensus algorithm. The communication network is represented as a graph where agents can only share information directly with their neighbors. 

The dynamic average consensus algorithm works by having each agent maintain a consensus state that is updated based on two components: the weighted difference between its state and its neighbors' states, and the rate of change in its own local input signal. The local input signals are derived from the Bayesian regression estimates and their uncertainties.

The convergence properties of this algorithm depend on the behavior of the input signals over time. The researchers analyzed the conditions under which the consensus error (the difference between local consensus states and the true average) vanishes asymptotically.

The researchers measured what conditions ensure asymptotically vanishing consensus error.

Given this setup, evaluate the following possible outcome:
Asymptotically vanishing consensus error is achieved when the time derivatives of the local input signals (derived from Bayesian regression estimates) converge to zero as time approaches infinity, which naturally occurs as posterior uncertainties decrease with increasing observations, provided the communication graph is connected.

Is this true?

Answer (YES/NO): NO